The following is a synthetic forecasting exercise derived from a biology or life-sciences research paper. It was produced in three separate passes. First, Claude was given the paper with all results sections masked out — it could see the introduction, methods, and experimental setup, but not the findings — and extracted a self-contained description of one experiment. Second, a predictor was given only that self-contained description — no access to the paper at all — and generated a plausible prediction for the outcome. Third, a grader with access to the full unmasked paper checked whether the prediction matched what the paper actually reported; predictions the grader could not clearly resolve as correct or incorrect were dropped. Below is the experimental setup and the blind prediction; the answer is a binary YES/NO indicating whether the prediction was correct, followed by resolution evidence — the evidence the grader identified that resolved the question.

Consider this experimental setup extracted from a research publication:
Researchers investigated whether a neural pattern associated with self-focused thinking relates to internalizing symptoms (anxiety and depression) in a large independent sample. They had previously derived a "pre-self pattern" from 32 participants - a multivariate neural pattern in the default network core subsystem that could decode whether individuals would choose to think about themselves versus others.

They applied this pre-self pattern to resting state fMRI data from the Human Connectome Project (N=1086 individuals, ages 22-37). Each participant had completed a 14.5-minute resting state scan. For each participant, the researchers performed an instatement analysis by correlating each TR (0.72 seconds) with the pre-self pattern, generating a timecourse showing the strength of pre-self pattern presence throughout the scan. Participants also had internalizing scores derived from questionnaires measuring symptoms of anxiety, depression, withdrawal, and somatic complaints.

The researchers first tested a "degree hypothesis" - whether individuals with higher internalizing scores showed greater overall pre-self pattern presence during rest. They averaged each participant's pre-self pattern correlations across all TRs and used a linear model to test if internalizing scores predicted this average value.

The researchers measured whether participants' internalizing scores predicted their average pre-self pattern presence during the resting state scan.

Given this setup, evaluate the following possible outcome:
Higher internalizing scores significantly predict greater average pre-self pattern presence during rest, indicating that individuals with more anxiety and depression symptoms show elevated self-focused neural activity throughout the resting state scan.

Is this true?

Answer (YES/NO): NO